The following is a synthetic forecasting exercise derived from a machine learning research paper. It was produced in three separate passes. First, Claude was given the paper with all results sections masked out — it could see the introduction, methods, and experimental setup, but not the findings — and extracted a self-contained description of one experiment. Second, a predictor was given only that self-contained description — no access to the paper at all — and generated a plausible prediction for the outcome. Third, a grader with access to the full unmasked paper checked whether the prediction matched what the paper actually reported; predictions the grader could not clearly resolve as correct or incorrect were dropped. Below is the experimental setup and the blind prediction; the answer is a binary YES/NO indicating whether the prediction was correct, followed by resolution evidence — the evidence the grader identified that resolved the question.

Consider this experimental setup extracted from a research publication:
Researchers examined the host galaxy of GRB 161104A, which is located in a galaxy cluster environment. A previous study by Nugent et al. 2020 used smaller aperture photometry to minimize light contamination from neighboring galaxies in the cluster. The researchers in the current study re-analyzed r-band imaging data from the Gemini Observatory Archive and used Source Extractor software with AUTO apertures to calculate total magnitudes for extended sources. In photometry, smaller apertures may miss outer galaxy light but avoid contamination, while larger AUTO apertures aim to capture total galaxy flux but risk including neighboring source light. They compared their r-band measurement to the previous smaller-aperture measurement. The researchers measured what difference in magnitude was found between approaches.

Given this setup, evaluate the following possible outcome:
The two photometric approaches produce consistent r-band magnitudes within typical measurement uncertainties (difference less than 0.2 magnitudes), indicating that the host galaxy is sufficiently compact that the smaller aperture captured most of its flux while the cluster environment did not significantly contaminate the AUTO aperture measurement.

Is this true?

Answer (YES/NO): NO